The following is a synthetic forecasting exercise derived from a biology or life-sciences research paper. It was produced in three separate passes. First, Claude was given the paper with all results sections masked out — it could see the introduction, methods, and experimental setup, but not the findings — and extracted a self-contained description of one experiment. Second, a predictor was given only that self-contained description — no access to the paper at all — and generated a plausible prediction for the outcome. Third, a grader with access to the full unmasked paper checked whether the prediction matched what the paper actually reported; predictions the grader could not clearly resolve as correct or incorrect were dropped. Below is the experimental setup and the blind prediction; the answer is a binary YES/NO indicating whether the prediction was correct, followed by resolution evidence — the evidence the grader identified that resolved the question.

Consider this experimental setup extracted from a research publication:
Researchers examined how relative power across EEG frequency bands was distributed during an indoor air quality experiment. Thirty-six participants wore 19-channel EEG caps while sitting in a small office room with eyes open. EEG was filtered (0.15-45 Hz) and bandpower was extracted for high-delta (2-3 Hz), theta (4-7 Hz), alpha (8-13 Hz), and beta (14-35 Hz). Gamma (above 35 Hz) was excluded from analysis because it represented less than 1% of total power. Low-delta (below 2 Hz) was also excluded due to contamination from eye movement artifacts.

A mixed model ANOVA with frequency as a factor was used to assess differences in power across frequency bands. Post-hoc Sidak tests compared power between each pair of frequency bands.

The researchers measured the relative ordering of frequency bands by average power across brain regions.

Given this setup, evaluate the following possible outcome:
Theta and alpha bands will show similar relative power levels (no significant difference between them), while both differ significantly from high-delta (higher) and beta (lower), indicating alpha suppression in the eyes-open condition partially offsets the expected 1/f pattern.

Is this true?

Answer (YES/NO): NO